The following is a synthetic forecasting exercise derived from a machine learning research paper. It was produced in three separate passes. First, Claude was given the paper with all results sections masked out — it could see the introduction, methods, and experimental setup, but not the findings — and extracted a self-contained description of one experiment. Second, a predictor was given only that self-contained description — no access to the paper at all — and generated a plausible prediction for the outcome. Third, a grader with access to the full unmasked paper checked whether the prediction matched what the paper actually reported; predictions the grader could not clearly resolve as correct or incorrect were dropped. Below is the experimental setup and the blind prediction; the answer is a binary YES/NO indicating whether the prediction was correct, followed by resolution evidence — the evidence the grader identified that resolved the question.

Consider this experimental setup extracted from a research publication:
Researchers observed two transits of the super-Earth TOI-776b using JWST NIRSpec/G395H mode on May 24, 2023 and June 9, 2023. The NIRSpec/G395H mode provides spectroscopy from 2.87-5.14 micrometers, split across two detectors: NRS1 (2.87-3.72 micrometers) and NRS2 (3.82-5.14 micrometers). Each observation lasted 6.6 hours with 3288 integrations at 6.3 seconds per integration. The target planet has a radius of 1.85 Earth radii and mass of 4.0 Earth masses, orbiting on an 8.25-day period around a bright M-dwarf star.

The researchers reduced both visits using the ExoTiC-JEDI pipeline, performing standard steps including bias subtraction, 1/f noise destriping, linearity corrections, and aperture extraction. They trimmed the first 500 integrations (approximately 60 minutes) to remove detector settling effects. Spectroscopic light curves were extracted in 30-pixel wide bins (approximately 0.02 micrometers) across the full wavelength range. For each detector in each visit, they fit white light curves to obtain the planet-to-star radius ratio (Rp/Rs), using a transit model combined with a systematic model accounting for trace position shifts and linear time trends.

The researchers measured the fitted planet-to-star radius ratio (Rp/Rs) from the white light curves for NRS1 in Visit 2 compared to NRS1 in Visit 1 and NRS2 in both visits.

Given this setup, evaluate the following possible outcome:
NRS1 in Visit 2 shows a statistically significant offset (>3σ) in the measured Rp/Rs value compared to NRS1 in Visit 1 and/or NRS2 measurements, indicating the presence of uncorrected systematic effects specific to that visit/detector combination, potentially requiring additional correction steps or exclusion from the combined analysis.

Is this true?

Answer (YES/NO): YES